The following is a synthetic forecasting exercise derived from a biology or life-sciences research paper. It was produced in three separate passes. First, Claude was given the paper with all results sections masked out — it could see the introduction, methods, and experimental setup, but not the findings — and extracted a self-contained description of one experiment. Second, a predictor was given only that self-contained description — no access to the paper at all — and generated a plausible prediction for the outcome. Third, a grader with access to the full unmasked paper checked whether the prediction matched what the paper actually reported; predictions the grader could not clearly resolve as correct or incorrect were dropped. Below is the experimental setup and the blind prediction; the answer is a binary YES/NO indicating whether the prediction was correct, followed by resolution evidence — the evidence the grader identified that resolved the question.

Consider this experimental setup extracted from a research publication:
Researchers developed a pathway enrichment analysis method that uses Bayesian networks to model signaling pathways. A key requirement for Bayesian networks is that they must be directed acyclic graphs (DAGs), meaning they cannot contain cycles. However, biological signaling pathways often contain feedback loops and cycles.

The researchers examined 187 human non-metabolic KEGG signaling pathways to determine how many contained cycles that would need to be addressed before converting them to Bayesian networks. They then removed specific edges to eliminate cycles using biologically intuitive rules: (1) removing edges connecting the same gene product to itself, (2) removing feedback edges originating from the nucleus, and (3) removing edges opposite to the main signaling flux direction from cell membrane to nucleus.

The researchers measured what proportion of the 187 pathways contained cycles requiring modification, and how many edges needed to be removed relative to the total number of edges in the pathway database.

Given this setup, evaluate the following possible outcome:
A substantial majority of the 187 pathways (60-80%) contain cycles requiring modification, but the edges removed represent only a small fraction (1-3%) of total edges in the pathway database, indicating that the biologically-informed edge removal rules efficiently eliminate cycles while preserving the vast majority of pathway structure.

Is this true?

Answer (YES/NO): NO